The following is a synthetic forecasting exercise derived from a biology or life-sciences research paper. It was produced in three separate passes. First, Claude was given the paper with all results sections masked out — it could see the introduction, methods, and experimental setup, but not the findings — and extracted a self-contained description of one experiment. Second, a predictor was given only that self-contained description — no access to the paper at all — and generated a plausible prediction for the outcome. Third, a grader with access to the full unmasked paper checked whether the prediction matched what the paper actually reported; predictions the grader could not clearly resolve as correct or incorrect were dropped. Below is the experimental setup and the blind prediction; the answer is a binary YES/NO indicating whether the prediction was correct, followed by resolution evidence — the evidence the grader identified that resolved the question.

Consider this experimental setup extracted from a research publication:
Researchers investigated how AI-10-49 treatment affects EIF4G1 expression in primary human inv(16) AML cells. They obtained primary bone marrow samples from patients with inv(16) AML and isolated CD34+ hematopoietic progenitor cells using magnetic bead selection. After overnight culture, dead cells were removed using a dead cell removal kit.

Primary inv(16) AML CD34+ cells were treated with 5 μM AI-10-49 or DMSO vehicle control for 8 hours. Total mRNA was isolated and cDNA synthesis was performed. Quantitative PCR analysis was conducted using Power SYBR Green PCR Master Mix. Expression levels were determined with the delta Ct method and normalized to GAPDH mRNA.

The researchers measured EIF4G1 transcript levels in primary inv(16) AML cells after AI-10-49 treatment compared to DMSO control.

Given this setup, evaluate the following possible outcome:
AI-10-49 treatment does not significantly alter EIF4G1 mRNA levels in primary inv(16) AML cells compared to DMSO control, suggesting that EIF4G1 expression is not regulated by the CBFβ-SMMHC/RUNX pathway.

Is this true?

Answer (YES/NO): NO